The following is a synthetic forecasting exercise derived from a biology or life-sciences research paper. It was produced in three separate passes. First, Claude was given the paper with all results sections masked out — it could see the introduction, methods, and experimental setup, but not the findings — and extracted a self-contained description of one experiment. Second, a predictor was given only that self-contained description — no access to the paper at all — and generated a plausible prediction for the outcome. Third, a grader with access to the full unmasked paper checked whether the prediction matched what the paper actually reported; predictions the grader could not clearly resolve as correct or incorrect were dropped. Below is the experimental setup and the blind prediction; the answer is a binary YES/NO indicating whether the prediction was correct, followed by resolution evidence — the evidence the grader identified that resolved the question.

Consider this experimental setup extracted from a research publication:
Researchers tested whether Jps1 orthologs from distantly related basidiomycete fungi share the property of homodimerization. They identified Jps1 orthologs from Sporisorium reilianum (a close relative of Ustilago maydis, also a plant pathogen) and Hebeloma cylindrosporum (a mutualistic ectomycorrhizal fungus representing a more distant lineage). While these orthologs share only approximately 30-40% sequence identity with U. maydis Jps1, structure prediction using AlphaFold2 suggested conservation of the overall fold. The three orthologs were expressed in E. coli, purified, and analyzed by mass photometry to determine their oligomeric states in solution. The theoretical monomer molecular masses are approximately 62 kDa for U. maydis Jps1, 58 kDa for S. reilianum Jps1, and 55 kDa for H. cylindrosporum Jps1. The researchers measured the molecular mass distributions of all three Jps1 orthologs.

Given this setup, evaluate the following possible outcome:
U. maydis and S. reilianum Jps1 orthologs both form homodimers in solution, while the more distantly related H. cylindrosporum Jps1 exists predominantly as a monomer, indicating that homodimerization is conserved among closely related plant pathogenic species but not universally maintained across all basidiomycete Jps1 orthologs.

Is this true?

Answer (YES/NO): NO